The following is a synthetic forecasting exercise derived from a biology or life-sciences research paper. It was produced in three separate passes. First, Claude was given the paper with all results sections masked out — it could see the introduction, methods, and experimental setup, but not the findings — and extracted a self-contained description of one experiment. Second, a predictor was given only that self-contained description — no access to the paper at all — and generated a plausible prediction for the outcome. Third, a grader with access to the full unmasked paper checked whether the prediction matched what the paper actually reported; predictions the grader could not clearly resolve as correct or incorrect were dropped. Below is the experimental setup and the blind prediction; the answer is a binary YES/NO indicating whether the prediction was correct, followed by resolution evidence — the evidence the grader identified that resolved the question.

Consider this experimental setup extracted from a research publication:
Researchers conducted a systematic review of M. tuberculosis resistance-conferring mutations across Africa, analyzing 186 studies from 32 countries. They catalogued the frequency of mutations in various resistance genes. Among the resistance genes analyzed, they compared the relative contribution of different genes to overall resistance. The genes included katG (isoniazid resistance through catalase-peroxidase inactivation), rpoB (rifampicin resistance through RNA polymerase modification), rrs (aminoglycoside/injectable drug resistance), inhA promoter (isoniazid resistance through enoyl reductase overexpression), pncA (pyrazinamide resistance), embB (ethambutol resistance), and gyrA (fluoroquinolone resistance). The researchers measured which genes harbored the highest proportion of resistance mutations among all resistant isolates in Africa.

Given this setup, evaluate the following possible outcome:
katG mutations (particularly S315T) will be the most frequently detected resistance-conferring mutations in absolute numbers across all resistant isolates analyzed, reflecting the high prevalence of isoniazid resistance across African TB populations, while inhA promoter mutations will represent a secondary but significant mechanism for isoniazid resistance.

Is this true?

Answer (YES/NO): YES